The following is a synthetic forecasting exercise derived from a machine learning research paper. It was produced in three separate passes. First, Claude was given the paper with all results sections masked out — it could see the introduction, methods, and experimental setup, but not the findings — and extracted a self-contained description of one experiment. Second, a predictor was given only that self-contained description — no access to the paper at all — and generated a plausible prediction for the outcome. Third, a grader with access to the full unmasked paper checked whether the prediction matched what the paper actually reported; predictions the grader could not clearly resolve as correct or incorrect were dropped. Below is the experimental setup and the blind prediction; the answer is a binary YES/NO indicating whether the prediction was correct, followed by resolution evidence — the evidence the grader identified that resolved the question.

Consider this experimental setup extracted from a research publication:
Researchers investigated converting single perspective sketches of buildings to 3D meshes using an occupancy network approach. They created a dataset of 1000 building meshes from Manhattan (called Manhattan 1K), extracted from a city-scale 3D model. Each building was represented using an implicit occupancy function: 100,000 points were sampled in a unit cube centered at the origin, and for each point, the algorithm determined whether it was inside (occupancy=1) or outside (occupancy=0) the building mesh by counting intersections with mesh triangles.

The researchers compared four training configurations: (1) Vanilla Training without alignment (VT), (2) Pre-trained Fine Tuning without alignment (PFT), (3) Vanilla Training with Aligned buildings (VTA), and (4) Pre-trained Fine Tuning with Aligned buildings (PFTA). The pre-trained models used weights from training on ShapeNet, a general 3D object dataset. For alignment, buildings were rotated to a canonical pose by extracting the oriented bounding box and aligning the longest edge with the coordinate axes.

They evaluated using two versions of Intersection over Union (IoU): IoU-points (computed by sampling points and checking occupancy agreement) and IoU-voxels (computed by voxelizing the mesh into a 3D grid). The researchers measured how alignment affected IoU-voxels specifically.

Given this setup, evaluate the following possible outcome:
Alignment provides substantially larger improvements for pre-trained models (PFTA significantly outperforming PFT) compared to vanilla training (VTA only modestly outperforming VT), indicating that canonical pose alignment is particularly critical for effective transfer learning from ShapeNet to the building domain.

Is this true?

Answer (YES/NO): NO